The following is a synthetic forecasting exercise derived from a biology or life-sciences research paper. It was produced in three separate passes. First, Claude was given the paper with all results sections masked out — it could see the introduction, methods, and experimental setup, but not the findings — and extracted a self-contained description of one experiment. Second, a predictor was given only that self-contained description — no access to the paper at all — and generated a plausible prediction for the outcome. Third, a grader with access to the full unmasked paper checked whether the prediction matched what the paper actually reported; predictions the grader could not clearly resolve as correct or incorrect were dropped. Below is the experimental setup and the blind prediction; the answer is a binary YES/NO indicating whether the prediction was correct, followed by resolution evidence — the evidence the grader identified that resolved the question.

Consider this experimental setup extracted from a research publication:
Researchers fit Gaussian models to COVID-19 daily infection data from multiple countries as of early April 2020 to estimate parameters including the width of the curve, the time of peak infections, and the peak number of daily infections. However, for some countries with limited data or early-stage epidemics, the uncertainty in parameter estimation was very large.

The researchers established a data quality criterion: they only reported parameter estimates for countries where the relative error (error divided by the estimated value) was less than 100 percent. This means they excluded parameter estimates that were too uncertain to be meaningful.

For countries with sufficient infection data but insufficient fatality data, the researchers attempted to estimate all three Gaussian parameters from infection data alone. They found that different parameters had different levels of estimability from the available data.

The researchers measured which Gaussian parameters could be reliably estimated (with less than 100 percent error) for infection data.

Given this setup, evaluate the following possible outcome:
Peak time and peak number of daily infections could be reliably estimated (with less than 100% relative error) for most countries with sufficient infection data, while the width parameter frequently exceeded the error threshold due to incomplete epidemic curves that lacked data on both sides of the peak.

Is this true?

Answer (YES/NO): NO